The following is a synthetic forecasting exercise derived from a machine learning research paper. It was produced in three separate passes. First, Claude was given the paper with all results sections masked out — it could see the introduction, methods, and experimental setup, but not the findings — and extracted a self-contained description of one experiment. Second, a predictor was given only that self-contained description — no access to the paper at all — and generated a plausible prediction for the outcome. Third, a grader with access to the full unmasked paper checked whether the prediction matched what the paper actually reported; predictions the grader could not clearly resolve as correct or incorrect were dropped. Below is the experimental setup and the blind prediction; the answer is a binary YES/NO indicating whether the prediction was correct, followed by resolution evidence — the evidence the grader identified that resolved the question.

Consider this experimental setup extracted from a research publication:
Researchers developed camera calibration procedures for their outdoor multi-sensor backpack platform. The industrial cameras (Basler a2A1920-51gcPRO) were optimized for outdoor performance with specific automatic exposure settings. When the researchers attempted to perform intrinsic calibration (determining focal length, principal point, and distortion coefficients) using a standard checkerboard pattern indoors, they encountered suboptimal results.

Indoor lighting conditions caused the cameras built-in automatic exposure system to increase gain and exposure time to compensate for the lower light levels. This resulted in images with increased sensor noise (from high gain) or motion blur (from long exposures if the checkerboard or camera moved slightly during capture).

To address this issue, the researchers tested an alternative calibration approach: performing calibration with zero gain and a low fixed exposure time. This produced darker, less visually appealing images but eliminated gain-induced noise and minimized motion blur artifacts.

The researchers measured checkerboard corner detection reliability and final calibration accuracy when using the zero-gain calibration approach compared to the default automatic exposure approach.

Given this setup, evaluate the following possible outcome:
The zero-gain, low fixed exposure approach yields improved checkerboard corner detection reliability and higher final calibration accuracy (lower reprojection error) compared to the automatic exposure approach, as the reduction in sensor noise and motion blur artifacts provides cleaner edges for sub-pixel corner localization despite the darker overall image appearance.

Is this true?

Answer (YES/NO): YES